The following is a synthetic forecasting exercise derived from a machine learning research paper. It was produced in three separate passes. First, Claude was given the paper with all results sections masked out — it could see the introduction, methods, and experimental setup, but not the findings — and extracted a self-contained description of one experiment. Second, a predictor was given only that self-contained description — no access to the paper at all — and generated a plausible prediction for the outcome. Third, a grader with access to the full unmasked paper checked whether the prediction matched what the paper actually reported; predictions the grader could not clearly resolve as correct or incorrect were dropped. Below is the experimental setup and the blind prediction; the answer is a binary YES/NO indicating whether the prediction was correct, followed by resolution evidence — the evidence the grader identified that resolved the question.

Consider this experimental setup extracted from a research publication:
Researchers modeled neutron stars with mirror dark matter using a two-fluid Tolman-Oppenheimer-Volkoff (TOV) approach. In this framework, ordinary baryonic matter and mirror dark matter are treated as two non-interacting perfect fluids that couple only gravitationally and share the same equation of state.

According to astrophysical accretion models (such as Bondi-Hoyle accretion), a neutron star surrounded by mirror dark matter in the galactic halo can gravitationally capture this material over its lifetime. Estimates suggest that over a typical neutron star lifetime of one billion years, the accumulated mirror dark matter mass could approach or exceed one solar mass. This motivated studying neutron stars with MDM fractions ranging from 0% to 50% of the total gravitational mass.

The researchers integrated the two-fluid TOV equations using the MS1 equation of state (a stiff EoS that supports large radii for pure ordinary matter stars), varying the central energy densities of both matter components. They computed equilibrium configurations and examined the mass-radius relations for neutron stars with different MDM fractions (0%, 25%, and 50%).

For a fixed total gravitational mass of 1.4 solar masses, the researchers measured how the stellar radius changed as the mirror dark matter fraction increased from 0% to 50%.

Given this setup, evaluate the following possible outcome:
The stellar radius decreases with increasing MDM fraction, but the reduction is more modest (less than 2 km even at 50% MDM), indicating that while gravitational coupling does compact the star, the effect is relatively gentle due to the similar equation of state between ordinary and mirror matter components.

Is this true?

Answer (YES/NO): NO